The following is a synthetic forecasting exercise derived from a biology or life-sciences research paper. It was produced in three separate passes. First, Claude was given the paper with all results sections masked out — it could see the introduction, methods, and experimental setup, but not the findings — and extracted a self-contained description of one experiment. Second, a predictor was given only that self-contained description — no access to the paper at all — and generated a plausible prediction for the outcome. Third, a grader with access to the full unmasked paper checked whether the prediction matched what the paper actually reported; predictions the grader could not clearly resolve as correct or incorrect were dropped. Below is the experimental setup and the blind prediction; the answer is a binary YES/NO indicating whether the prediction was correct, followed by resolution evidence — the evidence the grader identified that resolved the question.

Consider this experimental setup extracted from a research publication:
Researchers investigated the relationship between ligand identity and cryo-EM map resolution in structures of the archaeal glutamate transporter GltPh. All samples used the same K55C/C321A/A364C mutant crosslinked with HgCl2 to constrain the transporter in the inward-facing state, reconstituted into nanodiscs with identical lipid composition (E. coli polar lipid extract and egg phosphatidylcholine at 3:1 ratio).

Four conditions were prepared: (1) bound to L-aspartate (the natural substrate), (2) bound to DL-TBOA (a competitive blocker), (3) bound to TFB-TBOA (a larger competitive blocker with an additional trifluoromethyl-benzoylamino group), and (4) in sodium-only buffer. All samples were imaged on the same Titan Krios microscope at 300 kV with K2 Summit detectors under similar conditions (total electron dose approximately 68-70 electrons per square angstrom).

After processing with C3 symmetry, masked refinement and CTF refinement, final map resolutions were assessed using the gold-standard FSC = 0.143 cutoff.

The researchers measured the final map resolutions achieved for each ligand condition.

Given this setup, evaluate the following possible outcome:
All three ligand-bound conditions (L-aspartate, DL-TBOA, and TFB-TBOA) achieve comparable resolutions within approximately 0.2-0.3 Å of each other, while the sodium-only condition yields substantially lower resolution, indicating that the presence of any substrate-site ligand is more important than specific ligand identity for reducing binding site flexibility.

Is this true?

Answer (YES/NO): NO